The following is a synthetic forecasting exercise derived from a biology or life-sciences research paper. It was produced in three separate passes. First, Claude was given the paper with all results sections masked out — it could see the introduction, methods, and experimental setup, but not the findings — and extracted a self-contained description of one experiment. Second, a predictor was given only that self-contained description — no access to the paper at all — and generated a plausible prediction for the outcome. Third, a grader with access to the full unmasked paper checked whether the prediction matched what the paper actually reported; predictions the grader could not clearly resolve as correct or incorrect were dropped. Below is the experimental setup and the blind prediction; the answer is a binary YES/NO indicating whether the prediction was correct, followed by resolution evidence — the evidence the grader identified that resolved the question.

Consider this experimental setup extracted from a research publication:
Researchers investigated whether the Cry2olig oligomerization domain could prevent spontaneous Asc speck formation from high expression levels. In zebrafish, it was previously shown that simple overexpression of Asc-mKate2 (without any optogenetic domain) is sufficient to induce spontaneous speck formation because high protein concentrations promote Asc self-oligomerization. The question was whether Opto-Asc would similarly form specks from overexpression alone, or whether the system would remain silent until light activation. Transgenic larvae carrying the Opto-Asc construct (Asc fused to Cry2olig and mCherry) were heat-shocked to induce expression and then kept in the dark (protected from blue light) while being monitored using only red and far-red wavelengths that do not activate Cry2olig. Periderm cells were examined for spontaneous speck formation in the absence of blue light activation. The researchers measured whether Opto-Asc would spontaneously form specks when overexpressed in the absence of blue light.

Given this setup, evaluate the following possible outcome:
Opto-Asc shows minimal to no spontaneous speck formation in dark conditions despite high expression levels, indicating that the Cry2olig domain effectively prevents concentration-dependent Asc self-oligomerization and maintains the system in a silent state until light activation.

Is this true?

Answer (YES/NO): YES